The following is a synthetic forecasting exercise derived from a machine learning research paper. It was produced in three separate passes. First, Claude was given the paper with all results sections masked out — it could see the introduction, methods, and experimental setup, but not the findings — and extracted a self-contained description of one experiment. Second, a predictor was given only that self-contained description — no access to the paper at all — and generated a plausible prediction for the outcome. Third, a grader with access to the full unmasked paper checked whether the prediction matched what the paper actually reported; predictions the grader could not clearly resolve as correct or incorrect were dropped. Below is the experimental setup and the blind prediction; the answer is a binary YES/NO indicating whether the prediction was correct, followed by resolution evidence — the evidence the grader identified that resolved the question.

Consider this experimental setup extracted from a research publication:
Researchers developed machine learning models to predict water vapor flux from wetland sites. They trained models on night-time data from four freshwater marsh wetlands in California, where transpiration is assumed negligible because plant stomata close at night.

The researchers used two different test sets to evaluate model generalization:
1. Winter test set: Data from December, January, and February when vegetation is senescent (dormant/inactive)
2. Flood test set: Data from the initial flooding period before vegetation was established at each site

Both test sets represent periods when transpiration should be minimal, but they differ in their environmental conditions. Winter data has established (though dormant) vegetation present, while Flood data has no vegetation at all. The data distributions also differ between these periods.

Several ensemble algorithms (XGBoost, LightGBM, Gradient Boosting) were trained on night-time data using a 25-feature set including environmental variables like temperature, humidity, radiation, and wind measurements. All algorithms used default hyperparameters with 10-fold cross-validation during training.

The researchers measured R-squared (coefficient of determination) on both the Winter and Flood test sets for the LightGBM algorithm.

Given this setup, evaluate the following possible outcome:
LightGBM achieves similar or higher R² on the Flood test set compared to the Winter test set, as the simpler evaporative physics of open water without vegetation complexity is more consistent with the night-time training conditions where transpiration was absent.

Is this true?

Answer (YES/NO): NO